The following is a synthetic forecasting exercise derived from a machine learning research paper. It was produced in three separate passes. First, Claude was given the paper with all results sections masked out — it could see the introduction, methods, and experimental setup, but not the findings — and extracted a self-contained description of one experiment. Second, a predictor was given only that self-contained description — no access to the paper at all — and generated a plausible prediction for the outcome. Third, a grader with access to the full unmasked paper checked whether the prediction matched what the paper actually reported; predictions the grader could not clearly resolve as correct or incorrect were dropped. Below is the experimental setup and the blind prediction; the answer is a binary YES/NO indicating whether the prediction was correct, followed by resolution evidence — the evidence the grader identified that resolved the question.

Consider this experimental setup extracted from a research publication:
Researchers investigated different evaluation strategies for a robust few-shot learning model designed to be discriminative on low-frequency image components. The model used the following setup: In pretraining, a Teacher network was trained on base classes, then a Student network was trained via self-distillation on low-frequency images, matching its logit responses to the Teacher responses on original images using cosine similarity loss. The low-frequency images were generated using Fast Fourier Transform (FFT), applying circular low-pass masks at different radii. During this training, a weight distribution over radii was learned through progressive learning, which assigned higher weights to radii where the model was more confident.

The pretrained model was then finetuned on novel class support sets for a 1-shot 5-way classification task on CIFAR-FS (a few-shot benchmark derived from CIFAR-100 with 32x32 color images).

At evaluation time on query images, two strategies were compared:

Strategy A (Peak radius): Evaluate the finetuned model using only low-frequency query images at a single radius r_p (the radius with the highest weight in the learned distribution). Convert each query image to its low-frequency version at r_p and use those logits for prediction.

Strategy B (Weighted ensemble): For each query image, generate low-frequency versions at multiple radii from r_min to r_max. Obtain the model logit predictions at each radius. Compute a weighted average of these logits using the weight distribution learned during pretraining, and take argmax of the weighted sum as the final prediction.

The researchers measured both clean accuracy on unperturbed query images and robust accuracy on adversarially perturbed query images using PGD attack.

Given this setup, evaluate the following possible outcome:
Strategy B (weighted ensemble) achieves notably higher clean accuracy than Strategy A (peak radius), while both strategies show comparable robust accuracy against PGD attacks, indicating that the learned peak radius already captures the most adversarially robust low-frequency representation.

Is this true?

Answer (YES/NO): NO